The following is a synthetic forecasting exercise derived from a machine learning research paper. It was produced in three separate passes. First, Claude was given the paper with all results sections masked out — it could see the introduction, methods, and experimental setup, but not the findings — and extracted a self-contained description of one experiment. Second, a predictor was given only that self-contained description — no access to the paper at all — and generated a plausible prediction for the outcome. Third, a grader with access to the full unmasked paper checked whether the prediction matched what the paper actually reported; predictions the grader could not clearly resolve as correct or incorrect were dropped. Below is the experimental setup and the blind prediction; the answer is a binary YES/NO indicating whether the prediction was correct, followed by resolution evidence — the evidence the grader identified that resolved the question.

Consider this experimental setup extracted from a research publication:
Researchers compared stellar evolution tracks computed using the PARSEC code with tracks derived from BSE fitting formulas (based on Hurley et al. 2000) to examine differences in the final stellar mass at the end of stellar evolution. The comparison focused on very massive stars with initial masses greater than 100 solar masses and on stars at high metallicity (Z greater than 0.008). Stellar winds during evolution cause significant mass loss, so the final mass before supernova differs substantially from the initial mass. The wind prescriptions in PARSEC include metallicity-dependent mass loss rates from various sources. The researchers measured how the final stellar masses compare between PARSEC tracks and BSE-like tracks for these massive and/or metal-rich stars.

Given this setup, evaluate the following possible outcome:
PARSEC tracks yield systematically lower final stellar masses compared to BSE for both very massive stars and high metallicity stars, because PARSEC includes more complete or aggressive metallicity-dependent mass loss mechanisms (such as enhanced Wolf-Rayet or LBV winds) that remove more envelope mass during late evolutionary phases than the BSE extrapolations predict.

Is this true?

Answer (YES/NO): NO